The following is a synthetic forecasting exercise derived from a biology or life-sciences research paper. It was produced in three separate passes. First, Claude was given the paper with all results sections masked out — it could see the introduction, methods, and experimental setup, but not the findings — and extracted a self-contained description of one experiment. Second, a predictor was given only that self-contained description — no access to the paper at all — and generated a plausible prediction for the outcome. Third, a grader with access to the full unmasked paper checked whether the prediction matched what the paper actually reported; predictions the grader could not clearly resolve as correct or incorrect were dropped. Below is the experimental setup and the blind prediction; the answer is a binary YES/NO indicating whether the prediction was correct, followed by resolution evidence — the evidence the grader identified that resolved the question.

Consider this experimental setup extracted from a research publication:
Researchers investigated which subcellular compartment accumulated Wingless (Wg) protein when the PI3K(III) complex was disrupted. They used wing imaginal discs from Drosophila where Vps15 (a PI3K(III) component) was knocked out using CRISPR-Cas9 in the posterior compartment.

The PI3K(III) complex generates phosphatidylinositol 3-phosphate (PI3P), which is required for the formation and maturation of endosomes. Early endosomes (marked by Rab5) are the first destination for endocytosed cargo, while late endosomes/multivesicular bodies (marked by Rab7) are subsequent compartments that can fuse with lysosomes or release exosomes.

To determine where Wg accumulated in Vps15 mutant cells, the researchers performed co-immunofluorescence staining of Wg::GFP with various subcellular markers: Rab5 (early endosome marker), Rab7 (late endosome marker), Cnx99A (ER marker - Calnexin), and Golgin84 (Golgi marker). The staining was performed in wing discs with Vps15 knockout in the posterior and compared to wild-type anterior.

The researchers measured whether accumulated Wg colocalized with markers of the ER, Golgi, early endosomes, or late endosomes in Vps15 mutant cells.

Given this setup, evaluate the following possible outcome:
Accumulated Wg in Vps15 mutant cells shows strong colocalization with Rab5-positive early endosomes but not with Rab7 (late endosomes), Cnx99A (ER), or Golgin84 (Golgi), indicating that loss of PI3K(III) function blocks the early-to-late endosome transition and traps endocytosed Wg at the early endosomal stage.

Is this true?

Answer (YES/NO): NO